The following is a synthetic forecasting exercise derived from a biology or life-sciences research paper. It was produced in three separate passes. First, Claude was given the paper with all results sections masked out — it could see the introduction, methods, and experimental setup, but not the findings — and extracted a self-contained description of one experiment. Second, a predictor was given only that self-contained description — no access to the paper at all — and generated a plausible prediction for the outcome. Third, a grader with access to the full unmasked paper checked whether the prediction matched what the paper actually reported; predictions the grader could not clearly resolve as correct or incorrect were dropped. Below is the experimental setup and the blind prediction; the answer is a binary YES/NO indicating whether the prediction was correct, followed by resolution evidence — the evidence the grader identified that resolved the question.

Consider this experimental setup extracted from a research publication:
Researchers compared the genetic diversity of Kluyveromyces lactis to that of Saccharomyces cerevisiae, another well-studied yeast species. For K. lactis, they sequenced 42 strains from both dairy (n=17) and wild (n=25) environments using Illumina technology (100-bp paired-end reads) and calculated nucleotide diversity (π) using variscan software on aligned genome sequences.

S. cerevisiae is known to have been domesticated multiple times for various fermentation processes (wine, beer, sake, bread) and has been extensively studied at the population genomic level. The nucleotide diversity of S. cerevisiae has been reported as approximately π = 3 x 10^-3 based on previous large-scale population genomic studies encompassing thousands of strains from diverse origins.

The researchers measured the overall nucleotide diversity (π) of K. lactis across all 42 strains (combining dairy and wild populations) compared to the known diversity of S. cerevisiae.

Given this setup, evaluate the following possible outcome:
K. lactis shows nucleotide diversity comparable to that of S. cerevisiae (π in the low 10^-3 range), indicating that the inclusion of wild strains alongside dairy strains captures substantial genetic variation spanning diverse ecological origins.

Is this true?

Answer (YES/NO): NO